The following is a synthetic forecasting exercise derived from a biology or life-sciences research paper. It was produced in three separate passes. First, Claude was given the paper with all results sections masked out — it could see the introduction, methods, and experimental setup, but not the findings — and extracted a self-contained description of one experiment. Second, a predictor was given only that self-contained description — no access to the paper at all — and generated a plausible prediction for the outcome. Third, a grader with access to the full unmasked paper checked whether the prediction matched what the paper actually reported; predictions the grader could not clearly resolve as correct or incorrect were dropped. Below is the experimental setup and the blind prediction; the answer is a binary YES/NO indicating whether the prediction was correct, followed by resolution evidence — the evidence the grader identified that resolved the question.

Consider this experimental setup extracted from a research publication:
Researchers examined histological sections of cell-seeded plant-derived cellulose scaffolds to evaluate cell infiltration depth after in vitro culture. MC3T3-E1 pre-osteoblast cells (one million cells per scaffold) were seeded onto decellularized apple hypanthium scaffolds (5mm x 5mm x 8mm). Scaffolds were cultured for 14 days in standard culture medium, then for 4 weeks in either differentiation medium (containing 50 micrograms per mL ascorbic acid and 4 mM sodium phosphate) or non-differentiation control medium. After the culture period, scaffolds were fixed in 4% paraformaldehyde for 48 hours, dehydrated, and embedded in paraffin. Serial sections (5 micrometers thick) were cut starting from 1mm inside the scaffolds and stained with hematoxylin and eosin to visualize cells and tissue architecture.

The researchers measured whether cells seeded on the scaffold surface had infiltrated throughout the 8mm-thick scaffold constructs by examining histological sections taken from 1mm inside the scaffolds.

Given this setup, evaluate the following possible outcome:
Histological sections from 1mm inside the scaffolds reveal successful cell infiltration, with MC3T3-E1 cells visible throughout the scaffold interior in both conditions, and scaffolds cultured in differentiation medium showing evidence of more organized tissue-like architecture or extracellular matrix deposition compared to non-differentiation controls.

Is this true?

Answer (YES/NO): YES